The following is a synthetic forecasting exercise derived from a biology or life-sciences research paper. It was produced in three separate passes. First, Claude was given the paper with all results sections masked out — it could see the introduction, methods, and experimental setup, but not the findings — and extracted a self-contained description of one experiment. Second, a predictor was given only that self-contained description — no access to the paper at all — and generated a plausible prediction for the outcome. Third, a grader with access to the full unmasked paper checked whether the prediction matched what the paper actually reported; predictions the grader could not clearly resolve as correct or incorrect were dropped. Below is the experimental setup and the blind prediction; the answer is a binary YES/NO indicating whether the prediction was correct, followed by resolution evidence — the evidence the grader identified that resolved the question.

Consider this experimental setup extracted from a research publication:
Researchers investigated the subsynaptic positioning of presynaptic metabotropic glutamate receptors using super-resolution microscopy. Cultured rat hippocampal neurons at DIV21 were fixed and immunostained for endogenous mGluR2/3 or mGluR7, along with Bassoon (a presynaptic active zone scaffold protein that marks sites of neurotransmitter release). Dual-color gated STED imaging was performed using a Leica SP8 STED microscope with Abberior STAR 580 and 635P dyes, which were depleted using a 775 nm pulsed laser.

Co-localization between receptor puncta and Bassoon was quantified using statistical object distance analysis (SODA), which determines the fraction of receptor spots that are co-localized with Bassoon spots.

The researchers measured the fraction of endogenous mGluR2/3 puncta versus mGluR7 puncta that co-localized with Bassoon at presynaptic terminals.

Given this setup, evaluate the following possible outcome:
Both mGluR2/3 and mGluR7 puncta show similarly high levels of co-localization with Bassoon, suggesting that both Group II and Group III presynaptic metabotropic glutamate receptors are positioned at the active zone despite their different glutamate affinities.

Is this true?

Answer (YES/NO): NO